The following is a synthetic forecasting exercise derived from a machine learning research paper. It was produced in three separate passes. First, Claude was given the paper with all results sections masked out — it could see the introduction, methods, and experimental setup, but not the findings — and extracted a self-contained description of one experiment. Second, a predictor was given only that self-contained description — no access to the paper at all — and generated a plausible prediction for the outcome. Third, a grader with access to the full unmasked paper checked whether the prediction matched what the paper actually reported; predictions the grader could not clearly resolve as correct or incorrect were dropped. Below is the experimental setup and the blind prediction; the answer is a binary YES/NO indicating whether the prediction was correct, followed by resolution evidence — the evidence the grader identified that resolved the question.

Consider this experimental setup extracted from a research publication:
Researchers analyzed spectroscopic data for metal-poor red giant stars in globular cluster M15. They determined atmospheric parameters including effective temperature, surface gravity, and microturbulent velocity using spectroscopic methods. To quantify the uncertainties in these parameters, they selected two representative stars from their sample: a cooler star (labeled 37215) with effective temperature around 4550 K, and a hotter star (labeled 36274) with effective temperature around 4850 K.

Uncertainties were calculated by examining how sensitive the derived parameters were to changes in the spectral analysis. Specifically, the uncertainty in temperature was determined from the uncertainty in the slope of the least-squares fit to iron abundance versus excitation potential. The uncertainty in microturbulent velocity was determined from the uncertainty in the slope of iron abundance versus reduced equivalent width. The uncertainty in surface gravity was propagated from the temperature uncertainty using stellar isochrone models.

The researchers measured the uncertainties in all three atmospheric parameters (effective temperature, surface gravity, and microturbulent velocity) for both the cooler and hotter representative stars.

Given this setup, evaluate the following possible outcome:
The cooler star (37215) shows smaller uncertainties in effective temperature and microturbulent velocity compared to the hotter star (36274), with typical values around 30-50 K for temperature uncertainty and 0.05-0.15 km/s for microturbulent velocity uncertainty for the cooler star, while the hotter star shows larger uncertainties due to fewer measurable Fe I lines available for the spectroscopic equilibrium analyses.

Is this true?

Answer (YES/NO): NO